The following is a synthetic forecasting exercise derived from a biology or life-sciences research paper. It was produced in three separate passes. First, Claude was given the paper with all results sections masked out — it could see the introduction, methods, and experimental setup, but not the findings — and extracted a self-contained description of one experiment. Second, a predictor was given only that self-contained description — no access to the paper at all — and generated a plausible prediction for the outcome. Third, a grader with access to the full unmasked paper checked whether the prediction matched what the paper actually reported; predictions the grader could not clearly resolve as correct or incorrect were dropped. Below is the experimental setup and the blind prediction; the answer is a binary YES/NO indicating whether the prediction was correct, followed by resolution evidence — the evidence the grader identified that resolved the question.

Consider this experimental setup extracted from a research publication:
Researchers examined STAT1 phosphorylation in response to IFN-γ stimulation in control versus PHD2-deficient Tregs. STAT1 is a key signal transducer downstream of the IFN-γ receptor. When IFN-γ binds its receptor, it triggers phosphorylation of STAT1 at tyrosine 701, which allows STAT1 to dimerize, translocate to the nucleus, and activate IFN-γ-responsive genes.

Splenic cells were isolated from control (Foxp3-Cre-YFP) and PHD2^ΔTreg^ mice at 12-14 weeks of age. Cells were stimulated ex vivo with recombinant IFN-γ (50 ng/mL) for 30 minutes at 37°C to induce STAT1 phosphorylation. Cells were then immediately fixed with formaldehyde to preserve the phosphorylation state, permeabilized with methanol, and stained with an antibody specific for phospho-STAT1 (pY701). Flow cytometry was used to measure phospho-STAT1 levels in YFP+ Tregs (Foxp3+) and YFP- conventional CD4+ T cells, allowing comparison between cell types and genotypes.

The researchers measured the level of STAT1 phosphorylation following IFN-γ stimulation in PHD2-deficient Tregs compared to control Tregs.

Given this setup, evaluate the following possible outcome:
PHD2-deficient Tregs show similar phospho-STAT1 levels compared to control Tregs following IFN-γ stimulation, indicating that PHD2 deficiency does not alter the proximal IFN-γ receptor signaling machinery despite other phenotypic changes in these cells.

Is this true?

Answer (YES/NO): NO